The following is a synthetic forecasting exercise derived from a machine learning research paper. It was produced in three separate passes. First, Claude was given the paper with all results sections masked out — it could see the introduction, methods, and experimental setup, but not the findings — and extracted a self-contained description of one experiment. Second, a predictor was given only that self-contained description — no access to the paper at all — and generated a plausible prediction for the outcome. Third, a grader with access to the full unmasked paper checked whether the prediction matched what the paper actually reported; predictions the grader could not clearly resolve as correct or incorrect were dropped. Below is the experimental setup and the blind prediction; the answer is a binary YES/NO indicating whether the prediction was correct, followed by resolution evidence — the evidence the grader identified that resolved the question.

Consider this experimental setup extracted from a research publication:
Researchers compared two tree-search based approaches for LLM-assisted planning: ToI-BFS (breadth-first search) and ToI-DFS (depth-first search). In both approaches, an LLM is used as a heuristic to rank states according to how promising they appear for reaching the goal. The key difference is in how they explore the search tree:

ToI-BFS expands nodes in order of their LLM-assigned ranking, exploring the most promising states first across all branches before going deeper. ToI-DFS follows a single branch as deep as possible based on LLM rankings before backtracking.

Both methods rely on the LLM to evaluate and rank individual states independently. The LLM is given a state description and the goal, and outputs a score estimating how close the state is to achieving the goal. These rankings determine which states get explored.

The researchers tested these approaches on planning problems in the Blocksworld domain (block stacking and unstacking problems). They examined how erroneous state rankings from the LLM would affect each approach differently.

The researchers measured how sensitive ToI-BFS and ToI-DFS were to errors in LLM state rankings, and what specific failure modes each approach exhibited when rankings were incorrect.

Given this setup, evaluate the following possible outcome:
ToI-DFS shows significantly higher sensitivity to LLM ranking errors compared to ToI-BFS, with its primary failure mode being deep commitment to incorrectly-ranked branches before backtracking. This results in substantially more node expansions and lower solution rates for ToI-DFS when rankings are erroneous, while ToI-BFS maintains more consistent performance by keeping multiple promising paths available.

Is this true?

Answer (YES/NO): NO